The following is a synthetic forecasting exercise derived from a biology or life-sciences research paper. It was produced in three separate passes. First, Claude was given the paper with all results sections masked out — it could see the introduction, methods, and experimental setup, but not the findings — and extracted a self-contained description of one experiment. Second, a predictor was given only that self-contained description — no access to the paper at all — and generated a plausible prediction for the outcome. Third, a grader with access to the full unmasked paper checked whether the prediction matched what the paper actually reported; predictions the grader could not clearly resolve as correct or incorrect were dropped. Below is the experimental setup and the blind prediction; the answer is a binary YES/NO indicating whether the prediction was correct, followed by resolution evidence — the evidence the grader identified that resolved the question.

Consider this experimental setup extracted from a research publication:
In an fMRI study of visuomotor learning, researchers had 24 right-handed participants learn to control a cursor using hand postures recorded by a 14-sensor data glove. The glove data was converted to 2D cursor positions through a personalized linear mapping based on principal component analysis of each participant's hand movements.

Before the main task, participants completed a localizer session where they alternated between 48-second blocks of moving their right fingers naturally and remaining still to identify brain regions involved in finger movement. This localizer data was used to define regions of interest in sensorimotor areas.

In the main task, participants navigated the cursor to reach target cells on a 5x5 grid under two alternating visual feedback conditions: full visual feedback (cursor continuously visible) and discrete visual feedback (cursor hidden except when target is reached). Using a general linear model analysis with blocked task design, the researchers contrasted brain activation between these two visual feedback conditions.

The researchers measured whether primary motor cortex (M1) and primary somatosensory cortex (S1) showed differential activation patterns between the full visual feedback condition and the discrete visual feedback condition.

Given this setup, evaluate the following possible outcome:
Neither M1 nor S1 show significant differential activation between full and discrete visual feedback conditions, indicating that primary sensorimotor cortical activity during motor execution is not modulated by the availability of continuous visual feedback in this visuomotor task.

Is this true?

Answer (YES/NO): NO